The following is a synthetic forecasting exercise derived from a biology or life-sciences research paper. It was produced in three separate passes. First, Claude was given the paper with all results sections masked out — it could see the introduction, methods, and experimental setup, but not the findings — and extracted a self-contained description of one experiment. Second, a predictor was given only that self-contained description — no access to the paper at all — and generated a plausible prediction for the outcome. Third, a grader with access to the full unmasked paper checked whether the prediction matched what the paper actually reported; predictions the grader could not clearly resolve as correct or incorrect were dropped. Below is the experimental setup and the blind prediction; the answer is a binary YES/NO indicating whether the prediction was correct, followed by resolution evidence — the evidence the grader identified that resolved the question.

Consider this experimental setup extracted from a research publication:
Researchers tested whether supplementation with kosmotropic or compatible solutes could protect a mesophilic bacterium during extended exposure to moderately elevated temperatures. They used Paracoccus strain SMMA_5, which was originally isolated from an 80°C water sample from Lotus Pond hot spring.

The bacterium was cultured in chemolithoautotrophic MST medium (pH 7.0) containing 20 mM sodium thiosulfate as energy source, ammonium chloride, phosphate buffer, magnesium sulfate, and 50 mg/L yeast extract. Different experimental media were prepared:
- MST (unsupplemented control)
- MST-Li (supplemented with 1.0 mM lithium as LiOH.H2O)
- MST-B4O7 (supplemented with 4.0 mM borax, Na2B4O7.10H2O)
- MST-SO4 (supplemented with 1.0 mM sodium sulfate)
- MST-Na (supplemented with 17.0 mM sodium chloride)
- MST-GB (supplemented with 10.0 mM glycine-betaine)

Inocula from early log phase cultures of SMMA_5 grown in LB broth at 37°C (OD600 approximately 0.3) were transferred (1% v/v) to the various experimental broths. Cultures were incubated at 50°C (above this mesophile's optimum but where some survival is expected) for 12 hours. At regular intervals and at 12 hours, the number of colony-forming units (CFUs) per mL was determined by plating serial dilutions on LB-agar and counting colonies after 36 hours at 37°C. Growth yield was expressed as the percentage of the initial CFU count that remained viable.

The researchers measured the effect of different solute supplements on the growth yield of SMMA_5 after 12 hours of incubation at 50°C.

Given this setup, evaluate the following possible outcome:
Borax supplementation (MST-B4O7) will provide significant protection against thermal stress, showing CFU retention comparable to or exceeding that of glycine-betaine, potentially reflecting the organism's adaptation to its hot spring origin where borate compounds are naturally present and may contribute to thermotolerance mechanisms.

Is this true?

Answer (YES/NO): NO